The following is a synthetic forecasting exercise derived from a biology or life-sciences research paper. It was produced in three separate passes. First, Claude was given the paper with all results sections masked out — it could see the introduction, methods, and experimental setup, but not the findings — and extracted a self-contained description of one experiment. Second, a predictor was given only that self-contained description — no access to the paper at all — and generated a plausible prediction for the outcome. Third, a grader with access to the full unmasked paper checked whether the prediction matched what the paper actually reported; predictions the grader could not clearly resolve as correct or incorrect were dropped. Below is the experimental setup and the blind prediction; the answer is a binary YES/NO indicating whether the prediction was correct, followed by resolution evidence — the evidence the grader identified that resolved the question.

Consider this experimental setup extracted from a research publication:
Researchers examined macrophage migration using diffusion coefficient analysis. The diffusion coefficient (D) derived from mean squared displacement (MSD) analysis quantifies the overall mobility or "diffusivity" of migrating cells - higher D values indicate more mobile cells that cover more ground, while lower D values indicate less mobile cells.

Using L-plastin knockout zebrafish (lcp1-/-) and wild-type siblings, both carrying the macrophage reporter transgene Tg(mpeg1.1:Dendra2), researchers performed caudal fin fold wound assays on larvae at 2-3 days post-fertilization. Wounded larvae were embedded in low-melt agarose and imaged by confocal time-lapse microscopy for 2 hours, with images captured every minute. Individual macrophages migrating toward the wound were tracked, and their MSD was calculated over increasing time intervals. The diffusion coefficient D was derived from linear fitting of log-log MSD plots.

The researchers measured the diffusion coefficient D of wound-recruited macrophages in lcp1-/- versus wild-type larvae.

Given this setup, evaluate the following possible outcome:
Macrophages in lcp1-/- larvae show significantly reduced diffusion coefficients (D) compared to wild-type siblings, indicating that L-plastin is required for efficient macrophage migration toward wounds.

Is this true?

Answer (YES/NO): NO